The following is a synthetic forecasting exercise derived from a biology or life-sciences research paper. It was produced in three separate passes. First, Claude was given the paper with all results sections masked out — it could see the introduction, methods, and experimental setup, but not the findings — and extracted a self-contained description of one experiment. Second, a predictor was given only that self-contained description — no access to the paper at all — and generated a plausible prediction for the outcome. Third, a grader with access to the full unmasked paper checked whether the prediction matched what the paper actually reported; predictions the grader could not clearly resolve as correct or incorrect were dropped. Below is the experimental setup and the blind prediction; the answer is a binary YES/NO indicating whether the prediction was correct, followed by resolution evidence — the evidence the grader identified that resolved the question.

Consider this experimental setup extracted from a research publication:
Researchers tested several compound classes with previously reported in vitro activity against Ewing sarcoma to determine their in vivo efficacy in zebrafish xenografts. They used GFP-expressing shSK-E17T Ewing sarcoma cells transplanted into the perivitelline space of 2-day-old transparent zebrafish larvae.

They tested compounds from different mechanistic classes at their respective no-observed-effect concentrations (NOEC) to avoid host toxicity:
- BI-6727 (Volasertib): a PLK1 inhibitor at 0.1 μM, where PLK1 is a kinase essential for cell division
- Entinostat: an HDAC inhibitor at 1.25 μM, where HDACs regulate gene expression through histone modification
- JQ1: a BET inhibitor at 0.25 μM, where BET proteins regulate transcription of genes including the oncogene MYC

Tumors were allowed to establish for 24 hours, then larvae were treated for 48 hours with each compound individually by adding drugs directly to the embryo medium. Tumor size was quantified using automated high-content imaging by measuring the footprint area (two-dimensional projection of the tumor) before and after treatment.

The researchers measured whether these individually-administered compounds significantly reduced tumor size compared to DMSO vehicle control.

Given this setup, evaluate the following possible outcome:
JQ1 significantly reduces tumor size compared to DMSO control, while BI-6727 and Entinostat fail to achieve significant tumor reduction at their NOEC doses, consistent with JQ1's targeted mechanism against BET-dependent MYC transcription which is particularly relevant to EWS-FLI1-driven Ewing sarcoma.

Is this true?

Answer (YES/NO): NO